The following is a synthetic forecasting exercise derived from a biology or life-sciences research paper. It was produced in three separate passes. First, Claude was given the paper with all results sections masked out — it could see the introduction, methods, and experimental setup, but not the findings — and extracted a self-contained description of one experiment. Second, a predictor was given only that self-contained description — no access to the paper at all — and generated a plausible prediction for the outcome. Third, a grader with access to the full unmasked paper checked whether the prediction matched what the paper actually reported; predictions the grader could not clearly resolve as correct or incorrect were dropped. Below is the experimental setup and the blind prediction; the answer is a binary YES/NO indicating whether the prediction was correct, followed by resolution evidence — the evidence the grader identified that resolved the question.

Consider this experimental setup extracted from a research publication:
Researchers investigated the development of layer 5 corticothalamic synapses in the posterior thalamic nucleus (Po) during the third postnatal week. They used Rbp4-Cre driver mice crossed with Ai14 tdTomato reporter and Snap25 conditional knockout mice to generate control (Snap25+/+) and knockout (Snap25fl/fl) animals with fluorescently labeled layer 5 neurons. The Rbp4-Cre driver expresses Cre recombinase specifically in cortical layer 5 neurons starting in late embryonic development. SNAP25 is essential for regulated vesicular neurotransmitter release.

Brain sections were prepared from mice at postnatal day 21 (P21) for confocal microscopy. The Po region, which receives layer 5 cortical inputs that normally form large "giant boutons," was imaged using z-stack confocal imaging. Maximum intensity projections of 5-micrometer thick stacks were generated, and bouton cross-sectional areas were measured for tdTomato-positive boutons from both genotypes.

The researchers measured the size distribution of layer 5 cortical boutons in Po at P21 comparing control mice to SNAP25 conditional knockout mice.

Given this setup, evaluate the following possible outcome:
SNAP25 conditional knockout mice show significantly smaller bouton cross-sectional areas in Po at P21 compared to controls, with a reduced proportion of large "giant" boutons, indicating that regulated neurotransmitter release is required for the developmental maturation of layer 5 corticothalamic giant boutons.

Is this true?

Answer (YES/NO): YES